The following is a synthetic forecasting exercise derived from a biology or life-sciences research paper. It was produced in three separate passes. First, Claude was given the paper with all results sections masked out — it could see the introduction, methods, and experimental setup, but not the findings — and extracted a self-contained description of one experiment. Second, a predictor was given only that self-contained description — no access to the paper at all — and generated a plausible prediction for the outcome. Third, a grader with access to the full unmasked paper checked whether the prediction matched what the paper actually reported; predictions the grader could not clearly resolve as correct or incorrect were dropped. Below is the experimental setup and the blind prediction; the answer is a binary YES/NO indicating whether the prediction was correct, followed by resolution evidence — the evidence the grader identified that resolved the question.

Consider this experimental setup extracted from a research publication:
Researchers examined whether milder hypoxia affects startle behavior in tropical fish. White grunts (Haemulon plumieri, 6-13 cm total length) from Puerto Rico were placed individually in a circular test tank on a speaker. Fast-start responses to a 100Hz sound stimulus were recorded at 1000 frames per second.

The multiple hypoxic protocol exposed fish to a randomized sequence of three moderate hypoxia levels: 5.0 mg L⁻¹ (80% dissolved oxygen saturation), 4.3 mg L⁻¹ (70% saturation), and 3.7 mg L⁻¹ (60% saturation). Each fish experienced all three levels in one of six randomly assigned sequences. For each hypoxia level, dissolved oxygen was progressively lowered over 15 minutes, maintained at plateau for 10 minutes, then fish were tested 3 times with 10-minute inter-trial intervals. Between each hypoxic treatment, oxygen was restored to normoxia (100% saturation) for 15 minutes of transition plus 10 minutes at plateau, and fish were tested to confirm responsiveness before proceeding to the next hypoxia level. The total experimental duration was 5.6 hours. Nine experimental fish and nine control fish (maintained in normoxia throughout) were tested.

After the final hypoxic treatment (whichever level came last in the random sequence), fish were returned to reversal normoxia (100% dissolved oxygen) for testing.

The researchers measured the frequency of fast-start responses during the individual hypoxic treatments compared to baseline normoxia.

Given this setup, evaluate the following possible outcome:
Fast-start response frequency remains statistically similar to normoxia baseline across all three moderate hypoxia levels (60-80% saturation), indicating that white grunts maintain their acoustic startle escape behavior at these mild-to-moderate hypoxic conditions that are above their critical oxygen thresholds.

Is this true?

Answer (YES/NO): YES